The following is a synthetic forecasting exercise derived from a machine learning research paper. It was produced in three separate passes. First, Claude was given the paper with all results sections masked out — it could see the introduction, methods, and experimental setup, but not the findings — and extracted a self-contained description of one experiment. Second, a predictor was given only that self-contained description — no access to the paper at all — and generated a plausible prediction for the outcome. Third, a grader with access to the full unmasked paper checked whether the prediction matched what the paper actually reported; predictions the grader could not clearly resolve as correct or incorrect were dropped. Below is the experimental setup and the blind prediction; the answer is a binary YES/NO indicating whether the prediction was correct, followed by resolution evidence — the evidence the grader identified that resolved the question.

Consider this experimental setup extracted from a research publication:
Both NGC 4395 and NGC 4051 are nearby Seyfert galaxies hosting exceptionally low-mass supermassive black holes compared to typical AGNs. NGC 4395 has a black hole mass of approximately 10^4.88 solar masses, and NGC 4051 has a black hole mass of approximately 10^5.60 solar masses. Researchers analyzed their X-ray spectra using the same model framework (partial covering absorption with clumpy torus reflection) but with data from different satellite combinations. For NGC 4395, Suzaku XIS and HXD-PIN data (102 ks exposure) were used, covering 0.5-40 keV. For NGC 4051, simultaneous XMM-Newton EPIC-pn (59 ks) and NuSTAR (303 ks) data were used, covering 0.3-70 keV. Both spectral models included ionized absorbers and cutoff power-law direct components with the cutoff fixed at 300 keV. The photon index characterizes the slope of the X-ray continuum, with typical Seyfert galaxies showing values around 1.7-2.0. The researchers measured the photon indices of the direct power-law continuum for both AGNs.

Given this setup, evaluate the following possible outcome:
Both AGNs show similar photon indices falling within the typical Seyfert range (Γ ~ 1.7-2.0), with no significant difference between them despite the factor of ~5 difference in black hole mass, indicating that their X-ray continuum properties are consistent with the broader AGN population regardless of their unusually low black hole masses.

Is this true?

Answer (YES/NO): NO